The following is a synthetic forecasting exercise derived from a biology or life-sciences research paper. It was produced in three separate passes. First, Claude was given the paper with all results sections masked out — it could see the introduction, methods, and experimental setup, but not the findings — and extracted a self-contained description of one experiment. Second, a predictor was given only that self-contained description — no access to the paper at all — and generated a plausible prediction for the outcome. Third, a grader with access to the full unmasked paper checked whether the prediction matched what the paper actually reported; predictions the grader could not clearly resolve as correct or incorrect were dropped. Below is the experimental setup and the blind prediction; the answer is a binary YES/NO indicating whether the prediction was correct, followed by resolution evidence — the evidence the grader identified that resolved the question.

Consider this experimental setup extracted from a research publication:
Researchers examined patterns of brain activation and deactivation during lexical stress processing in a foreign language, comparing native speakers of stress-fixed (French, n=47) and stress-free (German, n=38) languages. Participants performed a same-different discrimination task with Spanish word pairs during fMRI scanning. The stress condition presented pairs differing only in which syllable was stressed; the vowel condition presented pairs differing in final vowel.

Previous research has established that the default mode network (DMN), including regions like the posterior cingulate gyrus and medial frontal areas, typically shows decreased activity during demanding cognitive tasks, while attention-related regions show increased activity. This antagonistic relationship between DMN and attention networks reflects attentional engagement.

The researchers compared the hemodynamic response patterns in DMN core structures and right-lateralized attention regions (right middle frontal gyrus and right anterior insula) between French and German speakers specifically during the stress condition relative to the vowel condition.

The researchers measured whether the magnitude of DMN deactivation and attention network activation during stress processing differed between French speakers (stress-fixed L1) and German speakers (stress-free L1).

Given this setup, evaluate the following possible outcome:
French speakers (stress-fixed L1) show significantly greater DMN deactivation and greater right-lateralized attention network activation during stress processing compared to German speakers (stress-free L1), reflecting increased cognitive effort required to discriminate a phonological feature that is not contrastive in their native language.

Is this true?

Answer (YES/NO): YES